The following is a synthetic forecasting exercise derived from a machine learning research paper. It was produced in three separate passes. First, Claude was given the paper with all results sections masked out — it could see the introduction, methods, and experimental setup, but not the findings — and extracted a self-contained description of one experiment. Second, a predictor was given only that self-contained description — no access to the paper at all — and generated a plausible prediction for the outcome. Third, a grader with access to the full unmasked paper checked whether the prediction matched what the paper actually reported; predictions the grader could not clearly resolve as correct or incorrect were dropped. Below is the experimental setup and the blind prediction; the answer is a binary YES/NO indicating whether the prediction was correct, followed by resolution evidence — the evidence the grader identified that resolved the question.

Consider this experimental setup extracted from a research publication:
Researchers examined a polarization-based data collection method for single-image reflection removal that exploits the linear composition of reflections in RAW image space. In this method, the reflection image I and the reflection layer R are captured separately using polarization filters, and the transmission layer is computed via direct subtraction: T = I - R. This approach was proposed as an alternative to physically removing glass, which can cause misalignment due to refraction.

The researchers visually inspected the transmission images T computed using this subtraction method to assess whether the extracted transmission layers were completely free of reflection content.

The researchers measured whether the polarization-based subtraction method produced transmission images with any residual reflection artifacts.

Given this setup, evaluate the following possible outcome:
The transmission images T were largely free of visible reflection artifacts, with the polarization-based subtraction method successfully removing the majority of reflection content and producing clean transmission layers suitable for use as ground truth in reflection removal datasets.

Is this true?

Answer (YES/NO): NO